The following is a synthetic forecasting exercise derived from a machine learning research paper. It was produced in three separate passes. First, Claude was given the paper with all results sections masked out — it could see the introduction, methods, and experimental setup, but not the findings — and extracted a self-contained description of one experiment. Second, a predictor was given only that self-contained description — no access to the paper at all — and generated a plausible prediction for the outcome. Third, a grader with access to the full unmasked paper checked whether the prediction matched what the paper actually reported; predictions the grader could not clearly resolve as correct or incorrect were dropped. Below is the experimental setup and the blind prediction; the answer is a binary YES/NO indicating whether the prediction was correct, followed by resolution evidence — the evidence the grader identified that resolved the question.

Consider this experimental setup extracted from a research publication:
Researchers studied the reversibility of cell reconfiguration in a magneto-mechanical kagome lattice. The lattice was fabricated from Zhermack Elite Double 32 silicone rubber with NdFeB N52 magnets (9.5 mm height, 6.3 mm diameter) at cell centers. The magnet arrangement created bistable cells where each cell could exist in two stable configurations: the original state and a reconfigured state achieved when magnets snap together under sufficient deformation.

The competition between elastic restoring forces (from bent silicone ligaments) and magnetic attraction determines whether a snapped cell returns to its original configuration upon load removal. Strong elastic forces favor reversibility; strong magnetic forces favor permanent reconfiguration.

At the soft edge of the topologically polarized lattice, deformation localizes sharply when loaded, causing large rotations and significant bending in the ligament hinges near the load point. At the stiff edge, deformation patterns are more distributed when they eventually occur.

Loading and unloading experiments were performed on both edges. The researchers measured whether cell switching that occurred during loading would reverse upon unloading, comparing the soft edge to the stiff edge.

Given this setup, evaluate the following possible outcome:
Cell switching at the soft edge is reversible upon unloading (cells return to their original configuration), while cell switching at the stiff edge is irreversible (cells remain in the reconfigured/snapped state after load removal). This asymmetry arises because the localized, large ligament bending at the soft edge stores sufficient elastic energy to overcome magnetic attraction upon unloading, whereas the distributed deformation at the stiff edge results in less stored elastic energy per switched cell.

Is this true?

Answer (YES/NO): NO